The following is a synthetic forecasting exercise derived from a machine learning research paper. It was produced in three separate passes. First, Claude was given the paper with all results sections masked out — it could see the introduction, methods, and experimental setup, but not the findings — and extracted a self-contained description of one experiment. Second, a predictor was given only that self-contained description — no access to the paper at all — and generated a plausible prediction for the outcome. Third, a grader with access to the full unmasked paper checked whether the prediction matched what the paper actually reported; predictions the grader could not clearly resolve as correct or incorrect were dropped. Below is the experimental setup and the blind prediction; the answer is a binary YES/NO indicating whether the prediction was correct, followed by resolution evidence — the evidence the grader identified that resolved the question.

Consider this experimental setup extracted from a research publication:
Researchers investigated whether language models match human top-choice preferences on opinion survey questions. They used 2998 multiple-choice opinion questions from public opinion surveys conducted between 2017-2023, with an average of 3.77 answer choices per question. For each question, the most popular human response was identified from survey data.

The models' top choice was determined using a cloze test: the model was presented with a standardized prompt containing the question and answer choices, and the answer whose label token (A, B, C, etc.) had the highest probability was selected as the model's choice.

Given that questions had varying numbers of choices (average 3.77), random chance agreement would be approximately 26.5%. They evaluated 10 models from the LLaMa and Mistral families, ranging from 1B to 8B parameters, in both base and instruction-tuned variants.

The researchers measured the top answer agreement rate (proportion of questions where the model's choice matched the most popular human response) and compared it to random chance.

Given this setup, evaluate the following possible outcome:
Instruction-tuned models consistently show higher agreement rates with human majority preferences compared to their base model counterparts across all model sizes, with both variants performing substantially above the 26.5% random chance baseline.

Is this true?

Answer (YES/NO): NO